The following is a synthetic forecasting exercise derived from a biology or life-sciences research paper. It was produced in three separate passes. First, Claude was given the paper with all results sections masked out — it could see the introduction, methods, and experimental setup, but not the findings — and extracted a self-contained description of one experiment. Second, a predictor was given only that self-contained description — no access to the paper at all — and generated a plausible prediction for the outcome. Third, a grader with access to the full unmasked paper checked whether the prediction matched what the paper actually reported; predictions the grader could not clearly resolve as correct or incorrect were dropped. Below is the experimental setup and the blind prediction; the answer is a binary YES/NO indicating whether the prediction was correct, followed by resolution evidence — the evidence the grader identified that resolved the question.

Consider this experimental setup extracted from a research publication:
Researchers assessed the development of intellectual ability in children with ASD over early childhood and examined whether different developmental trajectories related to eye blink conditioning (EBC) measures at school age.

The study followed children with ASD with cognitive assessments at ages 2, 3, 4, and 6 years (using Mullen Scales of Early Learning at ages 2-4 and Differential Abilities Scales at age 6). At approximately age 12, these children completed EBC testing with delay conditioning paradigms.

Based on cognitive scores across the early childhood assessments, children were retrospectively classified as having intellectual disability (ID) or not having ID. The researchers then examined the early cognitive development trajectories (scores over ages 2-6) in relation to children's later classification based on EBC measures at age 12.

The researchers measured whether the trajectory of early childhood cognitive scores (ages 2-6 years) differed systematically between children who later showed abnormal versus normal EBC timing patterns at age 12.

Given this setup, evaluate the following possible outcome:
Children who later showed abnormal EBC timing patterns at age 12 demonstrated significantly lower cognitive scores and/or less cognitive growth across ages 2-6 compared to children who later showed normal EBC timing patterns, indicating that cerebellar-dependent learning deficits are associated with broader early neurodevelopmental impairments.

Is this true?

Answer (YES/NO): YES